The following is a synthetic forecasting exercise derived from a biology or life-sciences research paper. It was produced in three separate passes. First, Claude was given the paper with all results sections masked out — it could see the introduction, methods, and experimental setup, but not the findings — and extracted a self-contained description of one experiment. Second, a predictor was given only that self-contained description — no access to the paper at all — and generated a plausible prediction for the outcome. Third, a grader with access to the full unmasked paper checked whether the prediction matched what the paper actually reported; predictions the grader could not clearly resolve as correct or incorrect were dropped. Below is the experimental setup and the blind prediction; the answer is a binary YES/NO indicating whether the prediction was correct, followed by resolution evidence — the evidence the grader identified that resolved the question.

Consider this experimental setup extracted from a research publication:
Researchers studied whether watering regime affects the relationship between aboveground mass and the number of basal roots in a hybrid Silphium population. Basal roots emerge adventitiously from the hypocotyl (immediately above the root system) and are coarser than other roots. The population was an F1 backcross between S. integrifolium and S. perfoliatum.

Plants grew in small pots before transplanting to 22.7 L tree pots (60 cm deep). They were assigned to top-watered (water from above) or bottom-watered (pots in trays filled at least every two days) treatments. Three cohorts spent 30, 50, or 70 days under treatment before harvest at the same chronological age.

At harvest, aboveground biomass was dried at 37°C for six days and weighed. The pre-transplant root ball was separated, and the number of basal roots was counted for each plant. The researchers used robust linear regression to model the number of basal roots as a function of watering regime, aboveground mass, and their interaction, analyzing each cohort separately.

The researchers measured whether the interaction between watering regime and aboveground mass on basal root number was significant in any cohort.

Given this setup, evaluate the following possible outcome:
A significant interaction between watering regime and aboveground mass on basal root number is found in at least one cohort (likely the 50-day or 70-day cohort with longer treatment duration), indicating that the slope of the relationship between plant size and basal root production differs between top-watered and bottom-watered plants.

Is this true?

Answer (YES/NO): NO